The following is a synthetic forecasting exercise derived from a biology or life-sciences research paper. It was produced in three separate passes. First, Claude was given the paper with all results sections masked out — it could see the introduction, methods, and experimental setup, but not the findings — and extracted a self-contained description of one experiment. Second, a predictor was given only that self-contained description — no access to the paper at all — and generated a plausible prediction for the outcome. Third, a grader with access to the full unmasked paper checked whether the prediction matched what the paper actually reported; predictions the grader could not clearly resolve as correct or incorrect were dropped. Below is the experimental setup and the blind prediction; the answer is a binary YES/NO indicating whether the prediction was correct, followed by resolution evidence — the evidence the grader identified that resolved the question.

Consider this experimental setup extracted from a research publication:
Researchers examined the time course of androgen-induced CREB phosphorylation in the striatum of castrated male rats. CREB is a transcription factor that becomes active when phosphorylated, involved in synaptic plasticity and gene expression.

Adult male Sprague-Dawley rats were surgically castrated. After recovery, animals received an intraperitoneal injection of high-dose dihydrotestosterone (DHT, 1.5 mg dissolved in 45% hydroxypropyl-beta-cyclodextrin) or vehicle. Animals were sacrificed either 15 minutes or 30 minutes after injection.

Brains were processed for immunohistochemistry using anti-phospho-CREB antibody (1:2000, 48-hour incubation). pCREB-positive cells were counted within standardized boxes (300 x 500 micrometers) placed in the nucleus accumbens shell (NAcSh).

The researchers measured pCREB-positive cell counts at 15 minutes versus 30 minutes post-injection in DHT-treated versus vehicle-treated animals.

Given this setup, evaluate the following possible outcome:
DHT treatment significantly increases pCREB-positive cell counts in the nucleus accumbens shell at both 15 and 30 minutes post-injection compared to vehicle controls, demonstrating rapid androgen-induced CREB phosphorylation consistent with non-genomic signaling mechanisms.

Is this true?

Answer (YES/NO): NO